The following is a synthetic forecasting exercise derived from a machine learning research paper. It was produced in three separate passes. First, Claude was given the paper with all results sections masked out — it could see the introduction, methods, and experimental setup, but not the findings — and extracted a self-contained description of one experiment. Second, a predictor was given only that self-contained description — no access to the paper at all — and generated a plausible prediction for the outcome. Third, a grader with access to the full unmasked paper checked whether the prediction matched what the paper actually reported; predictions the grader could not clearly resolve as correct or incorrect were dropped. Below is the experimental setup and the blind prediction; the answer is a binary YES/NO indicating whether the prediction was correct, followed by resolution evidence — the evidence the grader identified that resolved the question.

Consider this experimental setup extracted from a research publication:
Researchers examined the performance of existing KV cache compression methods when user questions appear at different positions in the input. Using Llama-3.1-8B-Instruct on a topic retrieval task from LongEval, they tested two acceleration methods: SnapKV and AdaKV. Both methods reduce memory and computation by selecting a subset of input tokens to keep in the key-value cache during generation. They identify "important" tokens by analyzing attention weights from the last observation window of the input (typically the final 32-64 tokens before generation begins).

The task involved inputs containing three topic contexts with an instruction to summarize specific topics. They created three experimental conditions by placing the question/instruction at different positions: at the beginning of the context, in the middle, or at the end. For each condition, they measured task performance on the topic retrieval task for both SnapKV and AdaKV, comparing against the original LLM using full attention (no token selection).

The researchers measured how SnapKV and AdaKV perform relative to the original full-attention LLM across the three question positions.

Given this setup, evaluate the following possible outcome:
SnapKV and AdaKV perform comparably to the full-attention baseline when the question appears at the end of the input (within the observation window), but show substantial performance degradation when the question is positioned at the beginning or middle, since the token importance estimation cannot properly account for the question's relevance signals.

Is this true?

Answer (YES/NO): YES